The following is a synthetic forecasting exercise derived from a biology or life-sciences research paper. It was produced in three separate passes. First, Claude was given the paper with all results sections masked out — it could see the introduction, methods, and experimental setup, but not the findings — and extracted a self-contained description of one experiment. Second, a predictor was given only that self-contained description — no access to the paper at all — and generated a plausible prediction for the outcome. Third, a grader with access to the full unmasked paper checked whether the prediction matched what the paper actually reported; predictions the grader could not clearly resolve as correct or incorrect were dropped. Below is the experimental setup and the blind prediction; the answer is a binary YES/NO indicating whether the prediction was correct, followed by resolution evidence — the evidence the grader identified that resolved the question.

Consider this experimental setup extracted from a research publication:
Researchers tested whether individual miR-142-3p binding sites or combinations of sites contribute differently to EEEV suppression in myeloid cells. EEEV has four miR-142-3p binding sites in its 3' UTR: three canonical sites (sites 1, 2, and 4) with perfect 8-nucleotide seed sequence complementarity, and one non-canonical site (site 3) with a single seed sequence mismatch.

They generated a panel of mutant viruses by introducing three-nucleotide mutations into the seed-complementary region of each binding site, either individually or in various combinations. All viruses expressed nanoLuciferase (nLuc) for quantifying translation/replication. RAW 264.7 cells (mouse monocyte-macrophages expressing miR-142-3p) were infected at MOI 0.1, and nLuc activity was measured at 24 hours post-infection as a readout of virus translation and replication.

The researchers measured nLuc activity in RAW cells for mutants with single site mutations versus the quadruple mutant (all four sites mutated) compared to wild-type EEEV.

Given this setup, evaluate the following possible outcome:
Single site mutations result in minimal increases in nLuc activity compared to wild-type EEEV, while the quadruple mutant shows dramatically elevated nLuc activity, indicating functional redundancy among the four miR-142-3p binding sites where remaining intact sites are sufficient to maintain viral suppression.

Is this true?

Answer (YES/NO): YES